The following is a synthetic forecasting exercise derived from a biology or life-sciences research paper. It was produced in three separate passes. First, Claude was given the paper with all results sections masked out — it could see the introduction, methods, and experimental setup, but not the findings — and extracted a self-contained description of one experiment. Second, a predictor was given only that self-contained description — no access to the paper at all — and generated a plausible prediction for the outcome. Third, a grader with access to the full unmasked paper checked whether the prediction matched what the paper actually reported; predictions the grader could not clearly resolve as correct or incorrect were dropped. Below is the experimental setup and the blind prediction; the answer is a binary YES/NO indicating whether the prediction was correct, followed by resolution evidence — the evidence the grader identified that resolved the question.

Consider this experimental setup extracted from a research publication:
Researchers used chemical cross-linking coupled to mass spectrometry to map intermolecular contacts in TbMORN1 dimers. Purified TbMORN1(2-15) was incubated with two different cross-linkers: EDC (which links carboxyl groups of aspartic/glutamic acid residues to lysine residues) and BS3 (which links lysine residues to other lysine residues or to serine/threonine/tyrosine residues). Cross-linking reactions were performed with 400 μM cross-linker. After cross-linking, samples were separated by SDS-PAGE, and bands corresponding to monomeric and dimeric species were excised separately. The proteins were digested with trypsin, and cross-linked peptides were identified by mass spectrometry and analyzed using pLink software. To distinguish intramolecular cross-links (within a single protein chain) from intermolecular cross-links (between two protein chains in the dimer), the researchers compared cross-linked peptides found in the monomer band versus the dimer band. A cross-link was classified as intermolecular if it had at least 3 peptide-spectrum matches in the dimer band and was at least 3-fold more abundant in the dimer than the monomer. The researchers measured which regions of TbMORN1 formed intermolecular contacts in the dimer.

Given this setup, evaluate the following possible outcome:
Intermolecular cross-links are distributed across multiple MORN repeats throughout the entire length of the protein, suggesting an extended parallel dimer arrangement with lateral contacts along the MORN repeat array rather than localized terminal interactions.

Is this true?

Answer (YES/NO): NO